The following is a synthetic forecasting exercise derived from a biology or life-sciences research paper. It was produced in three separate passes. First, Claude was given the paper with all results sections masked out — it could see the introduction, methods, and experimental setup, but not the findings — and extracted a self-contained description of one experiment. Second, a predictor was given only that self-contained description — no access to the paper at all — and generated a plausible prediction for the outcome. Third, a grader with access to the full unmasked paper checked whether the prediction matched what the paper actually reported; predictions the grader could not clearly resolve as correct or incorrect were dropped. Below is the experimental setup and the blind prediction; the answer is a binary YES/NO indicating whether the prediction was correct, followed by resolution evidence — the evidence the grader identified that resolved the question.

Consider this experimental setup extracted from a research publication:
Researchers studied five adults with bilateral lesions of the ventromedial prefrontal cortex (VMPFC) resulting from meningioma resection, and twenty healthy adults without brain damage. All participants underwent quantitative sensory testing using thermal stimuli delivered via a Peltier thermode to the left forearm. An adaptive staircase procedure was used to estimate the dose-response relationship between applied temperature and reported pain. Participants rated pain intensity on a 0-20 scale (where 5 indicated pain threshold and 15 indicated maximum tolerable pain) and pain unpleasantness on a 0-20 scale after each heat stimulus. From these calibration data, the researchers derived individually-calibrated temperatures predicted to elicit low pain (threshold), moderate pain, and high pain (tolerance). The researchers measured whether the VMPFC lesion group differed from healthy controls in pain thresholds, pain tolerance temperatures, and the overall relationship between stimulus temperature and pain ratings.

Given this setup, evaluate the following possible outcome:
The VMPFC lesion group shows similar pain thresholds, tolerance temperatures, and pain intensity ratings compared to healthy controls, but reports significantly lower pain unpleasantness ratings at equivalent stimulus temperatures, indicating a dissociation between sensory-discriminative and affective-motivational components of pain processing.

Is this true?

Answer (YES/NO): NO